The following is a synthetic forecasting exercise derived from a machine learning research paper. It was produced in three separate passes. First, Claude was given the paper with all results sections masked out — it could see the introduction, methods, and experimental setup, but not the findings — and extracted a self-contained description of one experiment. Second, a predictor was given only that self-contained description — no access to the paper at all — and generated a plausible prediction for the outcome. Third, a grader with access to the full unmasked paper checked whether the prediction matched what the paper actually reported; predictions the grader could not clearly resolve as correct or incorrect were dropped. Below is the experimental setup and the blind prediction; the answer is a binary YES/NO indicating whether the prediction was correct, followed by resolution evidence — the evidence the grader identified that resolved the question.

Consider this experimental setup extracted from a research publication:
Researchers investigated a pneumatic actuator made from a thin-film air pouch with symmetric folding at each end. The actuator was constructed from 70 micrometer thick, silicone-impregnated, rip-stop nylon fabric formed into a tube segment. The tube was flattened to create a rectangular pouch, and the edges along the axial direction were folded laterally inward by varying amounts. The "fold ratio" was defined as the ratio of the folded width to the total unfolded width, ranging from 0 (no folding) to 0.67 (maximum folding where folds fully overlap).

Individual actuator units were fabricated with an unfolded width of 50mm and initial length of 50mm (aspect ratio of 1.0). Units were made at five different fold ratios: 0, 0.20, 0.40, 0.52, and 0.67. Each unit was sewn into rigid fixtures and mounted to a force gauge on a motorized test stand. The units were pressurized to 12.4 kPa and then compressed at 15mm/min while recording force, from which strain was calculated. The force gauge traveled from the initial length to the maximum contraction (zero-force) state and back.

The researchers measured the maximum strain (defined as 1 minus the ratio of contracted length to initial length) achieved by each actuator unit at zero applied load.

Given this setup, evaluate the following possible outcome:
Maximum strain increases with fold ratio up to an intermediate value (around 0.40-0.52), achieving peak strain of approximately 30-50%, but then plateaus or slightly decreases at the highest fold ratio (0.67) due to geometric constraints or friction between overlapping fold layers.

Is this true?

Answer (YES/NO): NO